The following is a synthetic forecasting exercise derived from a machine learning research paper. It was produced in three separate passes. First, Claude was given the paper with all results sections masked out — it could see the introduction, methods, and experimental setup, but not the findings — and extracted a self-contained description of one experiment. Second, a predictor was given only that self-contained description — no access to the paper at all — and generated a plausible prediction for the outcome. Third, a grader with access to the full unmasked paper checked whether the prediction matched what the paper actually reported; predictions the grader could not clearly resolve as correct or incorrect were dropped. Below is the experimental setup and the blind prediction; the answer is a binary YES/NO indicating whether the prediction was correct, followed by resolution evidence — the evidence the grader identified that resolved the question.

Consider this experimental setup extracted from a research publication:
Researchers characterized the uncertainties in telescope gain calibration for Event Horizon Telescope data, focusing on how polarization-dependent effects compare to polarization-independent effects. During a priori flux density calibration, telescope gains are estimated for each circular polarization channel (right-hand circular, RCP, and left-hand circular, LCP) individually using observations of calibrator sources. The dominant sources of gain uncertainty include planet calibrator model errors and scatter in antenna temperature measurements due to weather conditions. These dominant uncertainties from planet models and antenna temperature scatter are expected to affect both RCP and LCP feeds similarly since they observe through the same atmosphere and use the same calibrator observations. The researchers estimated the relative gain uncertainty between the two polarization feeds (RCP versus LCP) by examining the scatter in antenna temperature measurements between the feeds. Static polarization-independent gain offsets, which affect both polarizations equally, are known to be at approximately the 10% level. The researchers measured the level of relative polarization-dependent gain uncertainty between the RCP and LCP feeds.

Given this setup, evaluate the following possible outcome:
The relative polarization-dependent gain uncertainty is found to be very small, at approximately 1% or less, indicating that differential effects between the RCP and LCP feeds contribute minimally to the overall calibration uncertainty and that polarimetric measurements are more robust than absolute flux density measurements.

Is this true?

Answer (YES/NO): YES